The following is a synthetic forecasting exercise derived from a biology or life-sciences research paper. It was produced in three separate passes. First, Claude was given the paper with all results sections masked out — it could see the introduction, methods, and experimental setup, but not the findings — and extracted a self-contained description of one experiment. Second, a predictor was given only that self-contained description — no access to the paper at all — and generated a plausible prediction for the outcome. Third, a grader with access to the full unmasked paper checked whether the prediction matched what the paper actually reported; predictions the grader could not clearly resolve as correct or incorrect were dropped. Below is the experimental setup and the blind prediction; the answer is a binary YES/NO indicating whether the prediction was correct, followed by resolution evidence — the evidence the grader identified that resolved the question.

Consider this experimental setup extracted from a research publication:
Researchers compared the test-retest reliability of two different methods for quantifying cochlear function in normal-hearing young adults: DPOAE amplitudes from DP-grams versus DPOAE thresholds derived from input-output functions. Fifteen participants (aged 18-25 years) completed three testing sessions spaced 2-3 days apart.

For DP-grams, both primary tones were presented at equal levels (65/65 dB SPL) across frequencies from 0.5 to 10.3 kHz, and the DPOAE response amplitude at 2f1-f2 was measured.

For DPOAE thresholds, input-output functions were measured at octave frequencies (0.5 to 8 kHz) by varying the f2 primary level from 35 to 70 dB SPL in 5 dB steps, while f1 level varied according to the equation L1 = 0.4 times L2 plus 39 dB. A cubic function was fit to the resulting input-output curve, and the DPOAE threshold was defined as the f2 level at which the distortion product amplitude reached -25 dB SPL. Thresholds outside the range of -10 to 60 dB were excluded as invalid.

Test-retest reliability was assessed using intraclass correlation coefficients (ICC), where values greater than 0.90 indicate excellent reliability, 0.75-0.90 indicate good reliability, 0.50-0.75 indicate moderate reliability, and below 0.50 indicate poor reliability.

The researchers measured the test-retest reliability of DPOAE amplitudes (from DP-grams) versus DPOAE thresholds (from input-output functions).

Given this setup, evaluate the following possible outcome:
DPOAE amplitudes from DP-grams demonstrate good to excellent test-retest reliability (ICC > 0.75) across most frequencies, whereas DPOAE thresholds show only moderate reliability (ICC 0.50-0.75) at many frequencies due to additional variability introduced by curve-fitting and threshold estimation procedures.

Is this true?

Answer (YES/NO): NO